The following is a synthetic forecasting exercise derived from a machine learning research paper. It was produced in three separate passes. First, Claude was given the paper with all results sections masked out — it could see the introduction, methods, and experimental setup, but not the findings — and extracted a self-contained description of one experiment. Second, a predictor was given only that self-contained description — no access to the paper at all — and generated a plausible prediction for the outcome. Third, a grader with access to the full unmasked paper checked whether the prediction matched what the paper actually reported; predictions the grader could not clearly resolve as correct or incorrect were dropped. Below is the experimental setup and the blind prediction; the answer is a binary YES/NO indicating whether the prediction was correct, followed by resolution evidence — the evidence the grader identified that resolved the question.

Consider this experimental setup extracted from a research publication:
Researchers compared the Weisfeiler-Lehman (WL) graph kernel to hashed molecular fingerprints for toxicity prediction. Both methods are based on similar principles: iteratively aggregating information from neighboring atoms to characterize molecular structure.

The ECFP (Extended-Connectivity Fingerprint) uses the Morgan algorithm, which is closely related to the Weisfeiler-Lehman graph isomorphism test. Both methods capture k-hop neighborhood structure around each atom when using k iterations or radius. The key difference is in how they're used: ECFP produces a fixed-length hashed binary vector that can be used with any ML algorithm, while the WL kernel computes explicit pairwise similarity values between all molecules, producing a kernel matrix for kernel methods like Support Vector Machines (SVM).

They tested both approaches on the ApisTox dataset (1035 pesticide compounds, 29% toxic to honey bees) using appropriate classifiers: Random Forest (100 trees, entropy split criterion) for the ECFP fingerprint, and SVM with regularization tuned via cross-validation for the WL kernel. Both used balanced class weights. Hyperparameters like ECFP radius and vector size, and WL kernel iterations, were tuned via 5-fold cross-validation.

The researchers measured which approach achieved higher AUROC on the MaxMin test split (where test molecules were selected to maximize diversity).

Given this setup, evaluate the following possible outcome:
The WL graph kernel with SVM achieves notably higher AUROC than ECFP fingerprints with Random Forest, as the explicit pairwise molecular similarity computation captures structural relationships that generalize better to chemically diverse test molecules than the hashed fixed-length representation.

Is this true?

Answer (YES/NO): YES